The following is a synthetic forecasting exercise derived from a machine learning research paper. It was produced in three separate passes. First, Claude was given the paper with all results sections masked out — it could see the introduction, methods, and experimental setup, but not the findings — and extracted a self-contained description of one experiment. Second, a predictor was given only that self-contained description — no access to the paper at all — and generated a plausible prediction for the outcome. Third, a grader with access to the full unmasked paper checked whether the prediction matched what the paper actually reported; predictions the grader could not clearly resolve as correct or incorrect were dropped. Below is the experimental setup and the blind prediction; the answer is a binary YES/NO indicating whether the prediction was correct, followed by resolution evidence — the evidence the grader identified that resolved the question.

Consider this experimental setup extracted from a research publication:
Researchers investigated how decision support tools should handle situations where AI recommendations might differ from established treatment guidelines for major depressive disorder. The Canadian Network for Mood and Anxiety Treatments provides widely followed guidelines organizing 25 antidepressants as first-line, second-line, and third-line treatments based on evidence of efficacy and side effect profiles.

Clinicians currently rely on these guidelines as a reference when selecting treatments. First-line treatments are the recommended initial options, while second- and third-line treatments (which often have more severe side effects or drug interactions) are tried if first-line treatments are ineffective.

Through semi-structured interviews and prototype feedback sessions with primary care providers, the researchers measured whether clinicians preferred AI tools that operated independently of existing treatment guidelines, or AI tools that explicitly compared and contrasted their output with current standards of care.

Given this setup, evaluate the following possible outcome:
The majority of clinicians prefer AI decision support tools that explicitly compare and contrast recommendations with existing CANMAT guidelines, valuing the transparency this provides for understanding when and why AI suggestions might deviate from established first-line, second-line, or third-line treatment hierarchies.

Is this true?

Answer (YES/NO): YES